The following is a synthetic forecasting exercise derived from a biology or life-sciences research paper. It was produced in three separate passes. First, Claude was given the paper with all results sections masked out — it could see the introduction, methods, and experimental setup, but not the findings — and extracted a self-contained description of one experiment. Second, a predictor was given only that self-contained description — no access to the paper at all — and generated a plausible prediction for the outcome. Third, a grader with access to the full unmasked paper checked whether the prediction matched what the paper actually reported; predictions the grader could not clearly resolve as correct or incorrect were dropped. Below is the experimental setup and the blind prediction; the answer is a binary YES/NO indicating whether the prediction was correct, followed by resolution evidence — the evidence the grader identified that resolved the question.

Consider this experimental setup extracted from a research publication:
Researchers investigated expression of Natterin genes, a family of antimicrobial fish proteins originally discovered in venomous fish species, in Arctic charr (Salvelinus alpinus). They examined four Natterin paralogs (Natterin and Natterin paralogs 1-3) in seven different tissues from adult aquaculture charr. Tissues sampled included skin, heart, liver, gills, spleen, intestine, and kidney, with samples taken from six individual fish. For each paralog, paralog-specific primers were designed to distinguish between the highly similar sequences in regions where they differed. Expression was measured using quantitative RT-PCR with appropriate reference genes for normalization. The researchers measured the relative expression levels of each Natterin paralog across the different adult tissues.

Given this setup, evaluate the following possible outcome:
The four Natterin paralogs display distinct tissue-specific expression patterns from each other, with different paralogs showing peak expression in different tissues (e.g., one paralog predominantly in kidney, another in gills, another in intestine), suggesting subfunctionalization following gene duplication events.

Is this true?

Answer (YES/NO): YES